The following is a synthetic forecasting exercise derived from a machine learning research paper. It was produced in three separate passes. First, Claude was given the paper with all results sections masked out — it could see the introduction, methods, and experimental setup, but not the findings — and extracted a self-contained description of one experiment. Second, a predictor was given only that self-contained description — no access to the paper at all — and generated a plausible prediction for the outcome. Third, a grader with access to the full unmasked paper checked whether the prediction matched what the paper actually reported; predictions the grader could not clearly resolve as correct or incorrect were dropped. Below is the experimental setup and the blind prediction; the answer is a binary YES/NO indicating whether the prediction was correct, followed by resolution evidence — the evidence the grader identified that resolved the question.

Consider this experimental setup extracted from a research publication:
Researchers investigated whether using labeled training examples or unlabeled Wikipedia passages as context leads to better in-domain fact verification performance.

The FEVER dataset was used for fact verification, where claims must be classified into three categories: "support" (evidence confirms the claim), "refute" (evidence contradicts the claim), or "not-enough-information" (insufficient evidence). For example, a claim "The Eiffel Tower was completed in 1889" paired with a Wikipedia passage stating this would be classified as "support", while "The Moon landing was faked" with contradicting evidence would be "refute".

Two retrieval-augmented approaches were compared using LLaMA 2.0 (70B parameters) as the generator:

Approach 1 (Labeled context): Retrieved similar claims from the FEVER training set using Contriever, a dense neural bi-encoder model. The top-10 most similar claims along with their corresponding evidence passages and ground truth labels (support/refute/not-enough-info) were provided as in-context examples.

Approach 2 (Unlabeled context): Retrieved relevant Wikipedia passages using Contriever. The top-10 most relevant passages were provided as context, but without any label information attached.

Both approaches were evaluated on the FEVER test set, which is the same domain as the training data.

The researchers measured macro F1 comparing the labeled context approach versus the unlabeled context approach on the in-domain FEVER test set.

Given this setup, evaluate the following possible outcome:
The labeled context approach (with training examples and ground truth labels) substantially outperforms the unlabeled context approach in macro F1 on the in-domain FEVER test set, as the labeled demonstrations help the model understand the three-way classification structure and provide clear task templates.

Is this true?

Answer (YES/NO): NO